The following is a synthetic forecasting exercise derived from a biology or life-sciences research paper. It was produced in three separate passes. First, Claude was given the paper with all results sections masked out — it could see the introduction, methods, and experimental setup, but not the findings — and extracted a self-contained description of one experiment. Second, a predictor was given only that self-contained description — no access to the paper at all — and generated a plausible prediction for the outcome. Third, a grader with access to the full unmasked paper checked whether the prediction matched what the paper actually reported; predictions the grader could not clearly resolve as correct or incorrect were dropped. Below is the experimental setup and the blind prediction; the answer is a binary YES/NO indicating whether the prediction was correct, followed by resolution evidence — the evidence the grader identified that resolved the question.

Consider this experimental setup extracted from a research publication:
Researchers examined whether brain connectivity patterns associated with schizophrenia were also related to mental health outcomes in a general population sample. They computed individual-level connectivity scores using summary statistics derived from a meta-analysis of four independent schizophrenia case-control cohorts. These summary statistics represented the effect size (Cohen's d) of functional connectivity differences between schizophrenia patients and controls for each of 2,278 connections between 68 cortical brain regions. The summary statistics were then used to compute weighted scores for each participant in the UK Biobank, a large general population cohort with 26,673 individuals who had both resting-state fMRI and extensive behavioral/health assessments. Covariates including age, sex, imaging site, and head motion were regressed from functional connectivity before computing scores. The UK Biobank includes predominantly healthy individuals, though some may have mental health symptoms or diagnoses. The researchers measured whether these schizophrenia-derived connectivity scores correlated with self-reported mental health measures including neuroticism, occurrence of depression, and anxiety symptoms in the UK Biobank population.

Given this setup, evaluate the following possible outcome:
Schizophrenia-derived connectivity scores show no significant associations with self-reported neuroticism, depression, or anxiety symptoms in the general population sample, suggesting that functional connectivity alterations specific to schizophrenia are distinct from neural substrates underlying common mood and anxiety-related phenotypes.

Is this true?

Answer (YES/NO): NO